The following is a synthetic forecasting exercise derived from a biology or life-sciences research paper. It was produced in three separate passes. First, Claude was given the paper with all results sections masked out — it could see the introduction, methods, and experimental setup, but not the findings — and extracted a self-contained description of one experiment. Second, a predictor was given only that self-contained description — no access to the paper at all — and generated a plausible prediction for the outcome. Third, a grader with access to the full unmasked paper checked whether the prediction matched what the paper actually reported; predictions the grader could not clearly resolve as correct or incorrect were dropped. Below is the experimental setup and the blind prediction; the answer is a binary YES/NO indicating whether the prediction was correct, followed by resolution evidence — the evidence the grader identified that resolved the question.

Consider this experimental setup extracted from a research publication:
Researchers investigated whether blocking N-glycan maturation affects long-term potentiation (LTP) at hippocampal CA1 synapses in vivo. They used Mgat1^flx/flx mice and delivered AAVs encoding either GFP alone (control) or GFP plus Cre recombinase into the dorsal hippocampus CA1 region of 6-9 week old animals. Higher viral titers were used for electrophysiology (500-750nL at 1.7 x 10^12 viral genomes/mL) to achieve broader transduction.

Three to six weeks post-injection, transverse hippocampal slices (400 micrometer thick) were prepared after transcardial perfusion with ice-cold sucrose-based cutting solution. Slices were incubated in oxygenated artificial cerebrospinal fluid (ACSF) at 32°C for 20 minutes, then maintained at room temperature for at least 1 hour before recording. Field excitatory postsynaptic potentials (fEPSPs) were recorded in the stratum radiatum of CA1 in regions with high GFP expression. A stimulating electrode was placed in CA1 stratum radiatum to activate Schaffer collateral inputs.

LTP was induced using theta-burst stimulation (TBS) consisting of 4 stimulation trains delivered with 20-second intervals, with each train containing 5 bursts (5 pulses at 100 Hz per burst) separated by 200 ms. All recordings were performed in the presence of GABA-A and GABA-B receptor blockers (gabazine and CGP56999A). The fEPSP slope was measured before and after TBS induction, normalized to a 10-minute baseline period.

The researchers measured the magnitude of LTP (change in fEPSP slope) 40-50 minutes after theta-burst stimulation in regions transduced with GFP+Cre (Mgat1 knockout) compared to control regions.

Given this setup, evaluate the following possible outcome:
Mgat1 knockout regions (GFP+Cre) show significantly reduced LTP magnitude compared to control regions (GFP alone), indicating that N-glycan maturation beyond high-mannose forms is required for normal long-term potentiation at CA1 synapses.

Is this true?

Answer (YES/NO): YES